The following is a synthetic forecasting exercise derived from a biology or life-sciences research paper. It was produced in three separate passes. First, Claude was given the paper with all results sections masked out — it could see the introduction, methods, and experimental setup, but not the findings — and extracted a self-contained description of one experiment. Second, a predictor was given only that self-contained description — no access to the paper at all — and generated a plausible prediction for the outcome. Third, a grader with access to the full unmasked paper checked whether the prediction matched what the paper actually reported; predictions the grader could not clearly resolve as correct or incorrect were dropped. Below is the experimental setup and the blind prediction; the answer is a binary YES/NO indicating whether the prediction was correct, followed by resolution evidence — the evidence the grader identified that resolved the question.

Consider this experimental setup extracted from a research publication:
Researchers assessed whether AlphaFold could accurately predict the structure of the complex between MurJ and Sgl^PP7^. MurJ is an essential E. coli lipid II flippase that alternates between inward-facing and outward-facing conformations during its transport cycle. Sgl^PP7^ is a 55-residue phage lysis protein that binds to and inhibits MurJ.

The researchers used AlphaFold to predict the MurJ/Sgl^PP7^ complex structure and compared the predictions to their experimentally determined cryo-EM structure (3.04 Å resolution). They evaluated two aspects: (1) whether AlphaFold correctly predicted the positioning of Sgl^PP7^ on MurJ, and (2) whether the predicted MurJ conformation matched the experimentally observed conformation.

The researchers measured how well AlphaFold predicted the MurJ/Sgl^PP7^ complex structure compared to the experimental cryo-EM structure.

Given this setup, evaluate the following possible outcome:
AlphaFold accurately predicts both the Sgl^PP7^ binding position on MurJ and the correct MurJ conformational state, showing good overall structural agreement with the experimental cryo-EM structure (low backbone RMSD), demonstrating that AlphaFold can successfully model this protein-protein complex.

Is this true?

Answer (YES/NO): NO